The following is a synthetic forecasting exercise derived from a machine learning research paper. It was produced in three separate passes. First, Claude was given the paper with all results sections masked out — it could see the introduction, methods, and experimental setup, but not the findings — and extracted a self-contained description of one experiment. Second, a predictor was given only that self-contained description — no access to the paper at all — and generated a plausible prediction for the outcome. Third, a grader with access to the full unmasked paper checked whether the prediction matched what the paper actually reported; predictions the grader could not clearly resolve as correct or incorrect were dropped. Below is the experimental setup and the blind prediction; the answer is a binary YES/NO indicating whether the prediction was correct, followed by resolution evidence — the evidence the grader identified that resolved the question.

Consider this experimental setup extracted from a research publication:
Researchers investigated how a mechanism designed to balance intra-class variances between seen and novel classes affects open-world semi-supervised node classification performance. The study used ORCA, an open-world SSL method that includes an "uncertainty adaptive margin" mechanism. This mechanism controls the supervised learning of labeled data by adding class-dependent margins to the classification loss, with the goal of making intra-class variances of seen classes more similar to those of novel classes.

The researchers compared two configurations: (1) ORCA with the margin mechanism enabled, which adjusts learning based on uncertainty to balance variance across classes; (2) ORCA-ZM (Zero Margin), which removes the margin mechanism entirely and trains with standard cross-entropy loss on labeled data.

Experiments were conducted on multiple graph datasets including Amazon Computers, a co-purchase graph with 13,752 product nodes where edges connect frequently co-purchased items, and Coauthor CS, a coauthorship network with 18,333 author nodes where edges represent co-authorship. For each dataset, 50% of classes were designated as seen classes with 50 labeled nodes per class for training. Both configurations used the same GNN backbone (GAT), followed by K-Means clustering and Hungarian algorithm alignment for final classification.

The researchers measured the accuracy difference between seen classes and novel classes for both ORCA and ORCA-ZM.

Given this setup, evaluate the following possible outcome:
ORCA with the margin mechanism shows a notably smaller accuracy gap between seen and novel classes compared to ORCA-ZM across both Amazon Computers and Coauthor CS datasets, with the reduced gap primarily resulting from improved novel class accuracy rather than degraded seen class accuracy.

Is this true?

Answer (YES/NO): NO